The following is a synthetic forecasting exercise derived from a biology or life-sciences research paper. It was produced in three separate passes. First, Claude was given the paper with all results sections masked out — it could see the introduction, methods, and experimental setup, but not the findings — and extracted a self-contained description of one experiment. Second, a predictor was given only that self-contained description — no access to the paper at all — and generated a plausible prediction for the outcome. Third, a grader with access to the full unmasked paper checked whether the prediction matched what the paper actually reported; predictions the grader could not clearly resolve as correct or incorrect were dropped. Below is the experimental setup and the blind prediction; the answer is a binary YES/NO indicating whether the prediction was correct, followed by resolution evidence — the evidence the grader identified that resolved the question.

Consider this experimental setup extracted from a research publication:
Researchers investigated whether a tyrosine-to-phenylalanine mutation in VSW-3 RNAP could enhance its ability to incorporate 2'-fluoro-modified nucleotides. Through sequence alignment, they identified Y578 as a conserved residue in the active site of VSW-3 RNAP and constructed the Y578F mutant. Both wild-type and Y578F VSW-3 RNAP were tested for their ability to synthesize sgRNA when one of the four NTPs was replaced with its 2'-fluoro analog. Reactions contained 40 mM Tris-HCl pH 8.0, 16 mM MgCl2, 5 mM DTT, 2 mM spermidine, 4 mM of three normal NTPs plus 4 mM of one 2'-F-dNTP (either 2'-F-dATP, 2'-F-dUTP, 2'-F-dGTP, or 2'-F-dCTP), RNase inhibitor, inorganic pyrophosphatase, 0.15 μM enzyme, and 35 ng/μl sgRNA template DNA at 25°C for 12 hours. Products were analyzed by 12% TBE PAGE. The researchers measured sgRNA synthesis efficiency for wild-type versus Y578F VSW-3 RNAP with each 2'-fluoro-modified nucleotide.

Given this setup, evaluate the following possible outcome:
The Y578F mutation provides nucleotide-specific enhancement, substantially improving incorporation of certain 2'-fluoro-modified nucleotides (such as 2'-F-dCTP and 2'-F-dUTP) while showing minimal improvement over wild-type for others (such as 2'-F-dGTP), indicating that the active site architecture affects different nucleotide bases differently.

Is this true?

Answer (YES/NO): NO